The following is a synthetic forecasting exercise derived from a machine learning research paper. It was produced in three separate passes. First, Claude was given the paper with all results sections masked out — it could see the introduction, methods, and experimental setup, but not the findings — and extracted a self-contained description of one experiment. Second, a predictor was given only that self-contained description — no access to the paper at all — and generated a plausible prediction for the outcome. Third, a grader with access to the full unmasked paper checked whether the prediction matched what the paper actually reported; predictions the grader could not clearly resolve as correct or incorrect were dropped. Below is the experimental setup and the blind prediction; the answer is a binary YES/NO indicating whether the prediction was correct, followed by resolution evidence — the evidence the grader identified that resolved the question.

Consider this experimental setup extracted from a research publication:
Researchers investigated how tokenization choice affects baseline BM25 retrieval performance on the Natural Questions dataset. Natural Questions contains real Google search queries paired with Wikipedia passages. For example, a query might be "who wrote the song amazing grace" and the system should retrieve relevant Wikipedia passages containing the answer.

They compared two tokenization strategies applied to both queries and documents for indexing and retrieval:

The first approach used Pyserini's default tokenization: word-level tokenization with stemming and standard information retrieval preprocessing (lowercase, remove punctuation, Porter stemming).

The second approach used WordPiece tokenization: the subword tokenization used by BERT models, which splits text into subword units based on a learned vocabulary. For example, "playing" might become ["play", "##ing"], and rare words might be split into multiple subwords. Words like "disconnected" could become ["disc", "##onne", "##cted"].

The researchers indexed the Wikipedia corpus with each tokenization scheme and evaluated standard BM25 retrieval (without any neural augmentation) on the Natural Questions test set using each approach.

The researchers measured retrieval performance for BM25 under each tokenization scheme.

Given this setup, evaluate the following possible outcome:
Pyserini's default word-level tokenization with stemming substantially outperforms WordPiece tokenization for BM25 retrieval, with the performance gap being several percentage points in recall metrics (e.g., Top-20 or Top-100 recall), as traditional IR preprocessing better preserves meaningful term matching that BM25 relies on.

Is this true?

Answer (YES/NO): YES